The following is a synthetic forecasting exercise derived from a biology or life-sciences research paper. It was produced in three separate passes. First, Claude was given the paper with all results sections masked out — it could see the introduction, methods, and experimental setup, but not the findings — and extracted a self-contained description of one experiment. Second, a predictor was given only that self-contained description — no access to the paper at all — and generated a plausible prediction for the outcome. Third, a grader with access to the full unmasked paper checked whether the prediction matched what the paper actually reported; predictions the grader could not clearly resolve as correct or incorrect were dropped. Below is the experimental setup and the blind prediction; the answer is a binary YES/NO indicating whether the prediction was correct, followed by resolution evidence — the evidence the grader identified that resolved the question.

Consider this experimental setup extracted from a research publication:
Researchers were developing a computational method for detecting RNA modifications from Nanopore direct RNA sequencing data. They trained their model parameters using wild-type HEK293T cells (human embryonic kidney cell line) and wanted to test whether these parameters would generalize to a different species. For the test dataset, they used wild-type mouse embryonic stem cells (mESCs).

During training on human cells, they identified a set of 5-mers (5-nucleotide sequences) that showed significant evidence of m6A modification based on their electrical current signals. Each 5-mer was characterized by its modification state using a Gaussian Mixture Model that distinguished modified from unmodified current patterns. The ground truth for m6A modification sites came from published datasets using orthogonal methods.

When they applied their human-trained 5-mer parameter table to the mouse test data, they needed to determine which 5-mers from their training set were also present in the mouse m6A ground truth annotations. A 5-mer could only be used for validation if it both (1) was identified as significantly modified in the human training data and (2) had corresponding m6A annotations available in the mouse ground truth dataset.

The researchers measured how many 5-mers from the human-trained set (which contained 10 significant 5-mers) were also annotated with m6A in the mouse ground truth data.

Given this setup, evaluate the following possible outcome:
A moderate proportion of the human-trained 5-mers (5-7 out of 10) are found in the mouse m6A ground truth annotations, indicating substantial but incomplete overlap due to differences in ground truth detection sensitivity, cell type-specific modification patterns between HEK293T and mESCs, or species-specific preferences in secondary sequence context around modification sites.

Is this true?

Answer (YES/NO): YES